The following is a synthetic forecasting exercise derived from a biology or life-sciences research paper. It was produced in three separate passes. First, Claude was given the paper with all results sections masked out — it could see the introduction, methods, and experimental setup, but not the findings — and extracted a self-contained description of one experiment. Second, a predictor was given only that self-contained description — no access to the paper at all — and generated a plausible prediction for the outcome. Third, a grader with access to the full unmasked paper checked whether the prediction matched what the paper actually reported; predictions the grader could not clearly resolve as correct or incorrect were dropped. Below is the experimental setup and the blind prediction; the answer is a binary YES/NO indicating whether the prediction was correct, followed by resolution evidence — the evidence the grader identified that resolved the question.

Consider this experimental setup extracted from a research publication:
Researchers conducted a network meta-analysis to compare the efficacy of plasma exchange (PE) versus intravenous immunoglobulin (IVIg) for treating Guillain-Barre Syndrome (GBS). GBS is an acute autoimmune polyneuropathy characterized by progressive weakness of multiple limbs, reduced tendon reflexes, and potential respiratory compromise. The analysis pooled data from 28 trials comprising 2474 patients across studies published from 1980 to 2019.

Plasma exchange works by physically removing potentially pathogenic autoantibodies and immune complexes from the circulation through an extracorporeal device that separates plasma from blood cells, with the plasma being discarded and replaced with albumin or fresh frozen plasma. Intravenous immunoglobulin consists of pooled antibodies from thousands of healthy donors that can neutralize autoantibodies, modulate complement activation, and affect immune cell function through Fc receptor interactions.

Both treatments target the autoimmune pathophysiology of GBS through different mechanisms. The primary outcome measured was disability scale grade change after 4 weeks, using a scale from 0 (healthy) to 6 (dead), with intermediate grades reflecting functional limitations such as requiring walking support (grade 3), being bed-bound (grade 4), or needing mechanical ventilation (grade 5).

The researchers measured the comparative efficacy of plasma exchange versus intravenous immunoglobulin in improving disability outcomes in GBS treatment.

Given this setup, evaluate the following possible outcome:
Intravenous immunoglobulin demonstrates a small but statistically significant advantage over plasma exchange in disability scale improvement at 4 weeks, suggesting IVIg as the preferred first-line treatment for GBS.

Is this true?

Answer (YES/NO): NO